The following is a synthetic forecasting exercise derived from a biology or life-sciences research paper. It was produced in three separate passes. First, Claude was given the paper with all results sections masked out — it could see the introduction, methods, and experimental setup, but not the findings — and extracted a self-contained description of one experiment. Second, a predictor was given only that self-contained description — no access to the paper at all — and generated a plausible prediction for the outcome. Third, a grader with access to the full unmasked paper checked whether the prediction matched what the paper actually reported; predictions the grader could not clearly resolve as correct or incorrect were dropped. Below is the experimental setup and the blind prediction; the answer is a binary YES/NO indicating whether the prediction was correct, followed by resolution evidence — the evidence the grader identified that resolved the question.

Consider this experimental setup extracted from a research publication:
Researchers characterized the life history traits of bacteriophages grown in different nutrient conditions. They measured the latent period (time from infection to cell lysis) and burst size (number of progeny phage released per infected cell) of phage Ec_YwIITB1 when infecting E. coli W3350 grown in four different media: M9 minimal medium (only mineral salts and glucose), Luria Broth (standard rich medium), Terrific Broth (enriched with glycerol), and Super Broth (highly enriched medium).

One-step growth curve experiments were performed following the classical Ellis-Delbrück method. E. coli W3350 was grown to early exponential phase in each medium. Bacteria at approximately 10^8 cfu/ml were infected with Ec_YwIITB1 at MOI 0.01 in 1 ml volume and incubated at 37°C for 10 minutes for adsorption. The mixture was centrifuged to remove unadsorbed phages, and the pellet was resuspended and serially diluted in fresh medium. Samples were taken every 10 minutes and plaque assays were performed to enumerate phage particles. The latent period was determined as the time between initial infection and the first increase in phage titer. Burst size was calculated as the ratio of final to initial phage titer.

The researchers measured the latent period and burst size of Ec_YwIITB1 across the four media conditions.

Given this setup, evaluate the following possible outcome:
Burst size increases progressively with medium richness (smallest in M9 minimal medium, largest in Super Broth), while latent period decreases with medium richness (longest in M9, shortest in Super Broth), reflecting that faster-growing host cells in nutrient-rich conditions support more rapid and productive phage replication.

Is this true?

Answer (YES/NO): NO